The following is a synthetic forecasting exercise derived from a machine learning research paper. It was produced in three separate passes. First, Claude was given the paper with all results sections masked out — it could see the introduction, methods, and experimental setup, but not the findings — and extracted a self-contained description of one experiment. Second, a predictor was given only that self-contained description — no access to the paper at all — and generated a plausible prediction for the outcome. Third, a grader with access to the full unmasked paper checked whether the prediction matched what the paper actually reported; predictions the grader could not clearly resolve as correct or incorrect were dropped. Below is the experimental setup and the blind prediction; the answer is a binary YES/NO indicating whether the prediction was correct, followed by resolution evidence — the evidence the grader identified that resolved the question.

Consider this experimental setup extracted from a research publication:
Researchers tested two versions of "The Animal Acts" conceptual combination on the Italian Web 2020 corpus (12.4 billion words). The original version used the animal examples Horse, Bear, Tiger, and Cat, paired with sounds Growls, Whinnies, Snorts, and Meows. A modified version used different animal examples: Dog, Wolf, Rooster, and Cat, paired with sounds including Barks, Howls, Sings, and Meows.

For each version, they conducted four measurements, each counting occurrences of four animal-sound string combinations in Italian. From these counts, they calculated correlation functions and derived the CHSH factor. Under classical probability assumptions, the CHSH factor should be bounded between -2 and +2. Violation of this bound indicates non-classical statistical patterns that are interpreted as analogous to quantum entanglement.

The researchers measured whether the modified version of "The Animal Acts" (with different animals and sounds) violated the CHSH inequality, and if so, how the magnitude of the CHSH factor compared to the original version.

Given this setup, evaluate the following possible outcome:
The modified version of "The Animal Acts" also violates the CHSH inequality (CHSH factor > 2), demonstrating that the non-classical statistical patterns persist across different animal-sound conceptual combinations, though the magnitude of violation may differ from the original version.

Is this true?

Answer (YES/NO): YES